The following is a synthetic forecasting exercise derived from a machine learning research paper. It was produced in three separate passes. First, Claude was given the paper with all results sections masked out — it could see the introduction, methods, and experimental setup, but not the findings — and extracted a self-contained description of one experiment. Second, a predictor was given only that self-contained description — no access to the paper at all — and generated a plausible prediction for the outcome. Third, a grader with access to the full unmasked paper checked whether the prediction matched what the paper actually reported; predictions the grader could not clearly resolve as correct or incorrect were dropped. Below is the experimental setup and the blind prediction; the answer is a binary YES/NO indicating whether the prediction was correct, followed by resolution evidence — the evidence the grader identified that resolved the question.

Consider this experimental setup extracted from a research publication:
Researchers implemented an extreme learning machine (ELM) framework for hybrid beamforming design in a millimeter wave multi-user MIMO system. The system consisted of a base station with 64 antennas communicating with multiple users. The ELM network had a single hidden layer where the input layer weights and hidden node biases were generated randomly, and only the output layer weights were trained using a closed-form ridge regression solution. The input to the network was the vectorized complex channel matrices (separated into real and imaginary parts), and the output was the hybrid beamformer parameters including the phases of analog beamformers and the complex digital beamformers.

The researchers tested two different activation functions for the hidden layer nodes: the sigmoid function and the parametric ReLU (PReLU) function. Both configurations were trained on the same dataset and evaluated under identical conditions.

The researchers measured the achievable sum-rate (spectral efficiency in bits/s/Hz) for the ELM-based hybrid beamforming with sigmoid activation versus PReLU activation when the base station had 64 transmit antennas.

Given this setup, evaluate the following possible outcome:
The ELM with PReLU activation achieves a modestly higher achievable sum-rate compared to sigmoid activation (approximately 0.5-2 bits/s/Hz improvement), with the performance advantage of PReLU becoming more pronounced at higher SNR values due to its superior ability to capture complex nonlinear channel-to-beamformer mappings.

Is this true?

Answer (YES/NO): NO